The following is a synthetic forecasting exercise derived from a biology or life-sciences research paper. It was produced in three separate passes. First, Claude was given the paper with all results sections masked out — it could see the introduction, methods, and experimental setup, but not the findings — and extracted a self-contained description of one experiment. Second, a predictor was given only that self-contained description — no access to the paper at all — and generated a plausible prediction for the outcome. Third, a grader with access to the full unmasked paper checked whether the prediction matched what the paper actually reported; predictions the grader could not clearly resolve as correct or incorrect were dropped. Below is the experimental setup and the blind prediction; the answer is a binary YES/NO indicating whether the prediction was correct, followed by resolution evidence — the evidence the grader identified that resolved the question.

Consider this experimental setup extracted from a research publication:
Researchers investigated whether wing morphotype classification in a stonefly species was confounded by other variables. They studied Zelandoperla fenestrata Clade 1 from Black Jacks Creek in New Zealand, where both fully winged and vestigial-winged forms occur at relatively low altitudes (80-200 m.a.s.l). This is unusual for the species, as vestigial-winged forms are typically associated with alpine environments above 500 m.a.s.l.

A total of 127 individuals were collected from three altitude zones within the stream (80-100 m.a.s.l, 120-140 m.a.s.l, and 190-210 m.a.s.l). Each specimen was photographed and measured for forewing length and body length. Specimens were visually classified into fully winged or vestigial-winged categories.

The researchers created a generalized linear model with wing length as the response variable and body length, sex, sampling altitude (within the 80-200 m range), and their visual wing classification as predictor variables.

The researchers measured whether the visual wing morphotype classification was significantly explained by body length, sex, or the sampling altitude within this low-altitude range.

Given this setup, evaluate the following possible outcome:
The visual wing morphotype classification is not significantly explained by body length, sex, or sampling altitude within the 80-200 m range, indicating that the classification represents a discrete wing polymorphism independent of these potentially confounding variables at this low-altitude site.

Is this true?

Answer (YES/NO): YES